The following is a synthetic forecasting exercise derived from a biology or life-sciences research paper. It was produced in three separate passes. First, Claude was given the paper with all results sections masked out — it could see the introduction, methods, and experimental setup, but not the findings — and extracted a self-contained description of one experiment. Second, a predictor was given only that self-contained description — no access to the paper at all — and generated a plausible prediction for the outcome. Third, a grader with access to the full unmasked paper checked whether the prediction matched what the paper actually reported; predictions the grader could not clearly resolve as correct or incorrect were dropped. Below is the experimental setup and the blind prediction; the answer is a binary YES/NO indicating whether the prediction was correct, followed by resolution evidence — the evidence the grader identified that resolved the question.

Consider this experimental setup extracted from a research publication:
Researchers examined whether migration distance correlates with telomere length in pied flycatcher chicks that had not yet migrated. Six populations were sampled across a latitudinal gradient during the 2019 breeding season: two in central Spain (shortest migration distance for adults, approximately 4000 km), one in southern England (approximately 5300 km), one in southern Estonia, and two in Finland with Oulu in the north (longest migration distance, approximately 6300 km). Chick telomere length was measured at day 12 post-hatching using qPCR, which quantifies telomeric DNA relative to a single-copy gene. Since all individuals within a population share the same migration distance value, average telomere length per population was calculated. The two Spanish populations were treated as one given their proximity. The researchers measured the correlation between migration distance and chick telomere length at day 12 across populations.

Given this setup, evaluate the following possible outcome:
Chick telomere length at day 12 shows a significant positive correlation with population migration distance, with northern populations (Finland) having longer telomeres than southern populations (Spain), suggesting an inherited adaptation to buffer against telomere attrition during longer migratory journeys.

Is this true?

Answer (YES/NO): NO